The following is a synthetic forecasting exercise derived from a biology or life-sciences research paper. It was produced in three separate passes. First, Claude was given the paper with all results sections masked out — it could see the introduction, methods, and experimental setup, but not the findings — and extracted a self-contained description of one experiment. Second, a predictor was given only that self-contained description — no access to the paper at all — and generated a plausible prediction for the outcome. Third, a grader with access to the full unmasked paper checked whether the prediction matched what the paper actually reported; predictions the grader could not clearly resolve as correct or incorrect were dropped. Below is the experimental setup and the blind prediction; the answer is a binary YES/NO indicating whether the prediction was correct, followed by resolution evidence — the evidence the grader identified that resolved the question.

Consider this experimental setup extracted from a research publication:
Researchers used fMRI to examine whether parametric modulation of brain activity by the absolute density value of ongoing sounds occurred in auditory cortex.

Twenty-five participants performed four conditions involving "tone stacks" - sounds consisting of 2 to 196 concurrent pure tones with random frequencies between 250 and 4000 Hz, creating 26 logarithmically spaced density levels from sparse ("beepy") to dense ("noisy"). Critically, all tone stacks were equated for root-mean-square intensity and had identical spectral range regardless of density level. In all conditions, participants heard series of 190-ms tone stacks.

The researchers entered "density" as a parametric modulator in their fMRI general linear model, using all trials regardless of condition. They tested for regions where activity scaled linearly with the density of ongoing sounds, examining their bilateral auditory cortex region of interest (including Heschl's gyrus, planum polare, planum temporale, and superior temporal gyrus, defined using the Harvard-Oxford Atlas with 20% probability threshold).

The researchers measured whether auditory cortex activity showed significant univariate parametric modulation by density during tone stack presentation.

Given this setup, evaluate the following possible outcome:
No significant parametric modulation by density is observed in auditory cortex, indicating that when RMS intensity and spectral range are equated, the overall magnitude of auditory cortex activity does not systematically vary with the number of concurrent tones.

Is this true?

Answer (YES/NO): NO